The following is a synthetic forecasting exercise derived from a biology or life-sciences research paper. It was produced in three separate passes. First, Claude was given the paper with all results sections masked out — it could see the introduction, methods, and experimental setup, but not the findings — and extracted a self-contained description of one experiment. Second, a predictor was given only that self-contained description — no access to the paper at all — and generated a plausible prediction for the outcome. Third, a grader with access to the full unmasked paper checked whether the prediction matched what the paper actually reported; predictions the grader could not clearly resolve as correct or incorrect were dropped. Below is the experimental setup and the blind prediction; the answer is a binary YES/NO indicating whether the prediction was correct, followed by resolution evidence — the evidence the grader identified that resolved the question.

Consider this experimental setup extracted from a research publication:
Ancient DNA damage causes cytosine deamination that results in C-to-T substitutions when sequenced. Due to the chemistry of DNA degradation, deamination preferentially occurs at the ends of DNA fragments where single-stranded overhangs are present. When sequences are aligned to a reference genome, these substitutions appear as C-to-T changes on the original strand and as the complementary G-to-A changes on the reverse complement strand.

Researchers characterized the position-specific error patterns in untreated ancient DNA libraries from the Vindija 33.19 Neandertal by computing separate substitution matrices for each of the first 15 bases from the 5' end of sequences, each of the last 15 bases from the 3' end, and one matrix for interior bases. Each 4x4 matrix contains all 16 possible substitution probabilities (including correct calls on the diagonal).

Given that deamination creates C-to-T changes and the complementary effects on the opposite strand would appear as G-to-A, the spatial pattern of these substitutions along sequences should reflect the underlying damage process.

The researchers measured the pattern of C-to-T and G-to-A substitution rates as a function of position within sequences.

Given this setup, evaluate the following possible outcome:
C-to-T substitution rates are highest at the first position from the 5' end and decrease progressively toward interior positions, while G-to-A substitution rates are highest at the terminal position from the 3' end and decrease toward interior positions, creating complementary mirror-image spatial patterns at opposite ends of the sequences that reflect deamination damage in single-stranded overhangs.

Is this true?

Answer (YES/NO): NO